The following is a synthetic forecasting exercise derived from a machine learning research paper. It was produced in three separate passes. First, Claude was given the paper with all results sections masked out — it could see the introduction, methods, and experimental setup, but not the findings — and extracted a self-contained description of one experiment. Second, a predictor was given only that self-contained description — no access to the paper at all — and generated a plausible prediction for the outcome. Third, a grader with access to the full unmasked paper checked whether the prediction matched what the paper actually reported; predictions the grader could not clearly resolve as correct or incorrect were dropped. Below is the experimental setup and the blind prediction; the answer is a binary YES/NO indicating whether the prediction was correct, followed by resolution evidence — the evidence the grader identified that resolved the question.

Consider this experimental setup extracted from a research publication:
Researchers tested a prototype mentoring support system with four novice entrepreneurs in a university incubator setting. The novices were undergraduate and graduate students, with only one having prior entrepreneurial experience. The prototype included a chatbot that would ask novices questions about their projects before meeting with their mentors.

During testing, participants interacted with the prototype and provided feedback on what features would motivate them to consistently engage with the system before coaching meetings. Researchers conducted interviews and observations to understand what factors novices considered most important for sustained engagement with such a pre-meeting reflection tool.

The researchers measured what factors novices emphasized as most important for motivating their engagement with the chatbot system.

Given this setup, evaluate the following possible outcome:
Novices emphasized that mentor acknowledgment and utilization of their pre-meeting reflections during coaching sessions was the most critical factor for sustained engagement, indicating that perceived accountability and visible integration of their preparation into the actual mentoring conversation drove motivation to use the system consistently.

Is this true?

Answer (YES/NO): NO